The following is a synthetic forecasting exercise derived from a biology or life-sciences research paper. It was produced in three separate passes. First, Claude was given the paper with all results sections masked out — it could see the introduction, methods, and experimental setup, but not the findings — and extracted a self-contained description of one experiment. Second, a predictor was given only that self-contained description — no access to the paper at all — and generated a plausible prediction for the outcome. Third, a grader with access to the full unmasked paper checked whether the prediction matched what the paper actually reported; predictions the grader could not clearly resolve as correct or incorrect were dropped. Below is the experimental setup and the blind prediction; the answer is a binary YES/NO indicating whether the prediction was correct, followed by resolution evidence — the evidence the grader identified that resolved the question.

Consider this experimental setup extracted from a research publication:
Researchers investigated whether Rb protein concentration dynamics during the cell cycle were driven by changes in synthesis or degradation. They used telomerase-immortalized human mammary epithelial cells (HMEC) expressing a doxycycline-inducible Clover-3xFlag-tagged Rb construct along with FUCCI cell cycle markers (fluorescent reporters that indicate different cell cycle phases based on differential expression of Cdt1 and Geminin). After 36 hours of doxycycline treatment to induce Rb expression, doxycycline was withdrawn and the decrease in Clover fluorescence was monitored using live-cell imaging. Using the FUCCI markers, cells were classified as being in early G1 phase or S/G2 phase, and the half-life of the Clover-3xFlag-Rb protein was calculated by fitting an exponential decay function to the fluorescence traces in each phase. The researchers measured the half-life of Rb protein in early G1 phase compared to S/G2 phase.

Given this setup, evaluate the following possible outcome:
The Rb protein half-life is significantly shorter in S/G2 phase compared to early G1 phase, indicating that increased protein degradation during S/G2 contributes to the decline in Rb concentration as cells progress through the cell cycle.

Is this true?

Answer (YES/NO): NO